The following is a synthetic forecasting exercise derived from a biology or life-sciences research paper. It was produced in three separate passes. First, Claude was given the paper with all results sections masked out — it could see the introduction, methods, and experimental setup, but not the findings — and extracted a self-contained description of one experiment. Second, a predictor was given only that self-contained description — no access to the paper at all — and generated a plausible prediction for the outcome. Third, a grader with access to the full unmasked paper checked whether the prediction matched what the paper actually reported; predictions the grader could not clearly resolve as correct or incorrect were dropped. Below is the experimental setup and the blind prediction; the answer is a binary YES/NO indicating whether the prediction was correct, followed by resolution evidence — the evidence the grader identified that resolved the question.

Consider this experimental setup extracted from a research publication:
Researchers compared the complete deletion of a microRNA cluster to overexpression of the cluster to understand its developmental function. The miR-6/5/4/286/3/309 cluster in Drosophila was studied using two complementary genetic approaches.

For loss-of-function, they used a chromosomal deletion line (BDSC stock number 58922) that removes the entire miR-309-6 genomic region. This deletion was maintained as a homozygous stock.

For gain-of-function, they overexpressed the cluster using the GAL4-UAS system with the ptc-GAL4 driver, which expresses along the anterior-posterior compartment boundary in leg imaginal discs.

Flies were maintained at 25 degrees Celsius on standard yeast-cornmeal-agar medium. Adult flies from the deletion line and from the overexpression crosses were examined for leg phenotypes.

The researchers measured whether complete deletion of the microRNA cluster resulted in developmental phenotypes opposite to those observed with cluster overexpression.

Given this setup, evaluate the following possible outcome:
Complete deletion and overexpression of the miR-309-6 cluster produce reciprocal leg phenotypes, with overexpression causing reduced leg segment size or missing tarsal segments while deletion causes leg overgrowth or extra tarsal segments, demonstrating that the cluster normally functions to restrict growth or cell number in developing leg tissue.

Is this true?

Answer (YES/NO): NO